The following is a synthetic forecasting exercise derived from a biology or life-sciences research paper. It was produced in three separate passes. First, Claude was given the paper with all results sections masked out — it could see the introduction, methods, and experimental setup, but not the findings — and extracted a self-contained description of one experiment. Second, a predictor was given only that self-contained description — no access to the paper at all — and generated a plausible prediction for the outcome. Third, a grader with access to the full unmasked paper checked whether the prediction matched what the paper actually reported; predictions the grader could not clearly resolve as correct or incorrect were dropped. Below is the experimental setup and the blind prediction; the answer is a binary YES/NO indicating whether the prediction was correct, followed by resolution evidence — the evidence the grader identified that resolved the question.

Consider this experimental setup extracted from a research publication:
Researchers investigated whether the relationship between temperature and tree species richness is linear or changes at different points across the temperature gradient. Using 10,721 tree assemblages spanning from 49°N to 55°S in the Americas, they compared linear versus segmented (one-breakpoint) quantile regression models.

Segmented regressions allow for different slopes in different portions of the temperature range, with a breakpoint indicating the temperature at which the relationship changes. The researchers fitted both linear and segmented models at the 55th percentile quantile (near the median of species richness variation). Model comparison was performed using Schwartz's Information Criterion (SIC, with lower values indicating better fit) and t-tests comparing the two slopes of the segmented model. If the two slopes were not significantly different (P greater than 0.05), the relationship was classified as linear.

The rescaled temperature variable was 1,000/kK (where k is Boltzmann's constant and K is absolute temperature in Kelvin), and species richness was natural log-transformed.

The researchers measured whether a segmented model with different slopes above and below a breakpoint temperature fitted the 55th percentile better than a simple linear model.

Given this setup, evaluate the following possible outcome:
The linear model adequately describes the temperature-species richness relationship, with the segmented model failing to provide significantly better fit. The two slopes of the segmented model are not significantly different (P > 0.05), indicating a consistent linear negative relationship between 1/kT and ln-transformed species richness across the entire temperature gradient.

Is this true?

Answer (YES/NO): NO